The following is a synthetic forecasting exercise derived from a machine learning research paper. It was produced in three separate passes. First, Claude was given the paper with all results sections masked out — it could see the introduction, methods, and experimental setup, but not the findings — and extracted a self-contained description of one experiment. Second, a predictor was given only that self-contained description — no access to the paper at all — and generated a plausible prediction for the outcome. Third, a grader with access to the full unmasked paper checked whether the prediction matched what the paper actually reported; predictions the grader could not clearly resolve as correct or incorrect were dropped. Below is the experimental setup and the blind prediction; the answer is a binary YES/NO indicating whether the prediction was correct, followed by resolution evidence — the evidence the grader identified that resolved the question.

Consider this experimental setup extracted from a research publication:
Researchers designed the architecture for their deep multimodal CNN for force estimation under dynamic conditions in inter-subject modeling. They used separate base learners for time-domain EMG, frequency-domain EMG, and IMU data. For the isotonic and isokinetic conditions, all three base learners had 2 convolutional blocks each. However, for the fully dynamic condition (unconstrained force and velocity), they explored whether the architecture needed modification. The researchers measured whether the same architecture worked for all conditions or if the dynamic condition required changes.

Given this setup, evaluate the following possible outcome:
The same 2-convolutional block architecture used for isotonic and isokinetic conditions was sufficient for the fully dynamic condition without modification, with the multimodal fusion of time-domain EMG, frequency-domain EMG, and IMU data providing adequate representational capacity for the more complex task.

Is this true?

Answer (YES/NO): NO